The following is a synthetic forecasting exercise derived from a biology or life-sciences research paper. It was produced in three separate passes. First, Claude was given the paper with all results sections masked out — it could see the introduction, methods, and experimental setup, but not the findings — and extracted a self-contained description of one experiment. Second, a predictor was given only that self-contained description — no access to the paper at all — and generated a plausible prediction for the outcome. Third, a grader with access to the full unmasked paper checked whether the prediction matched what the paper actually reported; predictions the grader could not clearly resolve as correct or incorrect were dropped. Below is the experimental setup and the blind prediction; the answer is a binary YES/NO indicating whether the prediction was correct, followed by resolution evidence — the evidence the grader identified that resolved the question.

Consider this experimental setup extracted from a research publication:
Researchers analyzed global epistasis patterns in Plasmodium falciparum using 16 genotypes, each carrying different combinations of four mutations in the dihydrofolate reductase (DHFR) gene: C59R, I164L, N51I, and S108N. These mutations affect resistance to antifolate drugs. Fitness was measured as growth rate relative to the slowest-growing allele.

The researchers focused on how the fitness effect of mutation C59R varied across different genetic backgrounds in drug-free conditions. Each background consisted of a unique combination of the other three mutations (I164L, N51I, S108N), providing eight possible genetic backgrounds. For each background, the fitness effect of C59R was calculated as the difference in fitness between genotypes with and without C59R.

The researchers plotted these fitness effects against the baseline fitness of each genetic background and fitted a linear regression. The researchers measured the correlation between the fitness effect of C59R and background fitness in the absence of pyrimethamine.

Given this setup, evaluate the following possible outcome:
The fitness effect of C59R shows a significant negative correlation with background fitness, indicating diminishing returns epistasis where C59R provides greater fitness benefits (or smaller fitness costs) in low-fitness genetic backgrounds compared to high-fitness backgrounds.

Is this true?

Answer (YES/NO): YES